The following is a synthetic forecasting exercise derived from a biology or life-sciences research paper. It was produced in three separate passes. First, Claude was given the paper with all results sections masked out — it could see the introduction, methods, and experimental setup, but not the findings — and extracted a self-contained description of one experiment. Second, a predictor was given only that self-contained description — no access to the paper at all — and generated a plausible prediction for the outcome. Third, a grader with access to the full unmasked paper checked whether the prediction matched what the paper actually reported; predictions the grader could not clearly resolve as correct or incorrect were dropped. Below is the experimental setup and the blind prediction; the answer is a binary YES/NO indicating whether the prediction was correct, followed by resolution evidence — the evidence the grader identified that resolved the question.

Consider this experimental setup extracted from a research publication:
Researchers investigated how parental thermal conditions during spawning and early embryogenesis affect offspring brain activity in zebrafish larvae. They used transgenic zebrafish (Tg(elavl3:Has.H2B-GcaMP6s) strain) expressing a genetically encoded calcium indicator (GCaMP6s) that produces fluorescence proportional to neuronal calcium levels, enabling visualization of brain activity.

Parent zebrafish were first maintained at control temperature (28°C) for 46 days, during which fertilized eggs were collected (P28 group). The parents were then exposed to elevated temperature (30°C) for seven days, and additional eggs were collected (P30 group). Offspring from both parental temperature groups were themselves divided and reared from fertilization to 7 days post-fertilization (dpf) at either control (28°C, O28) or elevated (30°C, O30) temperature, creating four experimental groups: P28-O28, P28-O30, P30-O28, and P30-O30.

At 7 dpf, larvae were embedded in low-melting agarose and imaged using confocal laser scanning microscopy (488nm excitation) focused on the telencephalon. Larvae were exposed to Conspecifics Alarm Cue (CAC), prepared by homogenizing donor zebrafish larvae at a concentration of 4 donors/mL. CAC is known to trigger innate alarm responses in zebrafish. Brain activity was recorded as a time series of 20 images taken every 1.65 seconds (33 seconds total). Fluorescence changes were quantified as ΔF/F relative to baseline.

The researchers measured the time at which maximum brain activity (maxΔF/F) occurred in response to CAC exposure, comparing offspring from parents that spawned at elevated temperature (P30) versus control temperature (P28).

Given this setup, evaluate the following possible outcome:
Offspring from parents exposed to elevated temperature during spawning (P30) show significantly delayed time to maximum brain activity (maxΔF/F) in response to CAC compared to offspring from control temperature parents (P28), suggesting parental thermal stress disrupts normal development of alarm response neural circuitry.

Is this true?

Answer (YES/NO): NO